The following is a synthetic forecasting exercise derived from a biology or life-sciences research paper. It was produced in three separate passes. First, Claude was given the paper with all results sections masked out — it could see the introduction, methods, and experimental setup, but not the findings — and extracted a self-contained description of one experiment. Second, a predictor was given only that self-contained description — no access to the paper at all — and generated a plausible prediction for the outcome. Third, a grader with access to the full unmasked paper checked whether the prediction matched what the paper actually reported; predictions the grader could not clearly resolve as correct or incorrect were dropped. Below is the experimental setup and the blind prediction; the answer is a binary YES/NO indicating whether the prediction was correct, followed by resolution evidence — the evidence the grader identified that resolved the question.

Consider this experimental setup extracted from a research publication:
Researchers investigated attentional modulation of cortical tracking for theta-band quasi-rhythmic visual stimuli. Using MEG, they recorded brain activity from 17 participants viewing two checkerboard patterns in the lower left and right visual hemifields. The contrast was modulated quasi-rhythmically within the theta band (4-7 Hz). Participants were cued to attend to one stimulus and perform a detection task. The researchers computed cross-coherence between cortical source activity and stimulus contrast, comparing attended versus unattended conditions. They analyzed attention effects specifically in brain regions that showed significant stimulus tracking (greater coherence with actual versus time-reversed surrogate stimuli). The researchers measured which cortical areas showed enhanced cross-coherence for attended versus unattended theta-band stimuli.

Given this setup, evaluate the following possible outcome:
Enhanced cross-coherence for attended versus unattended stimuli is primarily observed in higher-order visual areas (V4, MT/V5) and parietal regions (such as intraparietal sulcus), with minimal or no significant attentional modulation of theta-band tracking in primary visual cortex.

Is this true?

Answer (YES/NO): NO